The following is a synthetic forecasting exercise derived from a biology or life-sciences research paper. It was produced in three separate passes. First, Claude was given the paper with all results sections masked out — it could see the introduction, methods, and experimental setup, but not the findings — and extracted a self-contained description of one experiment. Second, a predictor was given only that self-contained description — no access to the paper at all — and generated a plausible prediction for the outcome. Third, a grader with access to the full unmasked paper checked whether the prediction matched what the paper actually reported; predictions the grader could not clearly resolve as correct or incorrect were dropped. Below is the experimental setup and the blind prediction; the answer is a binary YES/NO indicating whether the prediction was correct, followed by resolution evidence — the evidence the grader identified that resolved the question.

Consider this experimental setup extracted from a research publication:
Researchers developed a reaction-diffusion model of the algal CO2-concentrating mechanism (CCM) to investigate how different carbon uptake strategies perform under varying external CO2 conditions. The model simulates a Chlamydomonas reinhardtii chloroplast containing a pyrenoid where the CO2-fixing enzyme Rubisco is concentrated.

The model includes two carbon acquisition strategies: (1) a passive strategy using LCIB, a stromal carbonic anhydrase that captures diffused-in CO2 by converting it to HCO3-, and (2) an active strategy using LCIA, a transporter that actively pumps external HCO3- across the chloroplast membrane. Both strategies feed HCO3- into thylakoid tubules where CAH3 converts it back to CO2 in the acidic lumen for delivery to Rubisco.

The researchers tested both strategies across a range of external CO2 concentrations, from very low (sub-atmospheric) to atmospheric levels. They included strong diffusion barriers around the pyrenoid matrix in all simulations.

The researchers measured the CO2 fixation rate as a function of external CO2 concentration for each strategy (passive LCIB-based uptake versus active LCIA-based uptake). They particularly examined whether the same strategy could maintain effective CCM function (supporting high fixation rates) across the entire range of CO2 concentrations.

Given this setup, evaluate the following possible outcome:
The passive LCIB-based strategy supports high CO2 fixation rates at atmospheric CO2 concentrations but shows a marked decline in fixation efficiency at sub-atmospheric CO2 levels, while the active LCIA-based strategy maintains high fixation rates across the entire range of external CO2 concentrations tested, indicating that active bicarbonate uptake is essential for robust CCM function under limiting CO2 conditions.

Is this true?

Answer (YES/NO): YES